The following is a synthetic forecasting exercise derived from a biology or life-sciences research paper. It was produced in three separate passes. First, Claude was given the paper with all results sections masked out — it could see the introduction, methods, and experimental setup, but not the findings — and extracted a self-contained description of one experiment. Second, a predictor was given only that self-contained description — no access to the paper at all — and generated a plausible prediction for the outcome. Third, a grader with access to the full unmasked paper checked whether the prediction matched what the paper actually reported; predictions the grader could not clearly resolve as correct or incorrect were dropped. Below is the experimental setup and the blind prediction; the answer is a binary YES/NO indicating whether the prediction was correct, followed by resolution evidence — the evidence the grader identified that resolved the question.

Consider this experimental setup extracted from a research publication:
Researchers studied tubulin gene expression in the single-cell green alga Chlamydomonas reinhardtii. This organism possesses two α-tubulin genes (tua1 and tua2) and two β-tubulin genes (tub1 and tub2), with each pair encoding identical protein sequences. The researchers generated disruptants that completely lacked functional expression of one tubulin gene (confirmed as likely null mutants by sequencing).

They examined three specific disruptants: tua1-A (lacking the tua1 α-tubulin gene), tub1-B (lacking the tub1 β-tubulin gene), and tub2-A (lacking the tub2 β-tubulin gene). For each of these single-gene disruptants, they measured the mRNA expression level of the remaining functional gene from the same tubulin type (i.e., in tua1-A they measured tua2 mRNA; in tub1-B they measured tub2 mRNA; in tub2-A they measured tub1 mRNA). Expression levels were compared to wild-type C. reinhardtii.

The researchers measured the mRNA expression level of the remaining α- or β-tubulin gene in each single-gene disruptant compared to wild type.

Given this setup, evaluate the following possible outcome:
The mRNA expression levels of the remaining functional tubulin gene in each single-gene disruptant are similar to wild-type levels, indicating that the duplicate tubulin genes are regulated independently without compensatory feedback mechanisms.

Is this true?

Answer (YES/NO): NO